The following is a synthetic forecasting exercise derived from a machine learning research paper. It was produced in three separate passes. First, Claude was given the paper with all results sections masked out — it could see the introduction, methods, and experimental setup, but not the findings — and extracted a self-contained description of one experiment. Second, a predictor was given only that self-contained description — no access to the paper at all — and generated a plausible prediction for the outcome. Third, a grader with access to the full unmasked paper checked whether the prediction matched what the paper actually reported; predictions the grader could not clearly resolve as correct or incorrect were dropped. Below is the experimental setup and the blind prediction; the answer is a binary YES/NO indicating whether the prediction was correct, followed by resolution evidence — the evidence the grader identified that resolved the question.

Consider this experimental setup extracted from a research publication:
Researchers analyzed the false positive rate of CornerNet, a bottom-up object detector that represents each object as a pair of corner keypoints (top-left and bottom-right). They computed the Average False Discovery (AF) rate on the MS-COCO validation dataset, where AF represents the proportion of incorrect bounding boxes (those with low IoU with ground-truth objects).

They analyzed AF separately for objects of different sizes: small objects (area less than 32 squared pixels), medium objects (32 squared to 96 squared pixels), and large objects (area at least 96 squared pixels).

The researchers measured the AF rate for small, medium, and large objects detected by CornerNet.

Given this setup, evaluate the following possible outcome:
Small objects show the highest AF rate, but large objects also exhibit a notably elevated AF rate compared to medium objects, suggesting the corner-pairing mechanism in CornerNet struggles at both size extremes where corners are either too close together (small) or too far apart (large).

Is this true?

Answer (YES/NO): NO